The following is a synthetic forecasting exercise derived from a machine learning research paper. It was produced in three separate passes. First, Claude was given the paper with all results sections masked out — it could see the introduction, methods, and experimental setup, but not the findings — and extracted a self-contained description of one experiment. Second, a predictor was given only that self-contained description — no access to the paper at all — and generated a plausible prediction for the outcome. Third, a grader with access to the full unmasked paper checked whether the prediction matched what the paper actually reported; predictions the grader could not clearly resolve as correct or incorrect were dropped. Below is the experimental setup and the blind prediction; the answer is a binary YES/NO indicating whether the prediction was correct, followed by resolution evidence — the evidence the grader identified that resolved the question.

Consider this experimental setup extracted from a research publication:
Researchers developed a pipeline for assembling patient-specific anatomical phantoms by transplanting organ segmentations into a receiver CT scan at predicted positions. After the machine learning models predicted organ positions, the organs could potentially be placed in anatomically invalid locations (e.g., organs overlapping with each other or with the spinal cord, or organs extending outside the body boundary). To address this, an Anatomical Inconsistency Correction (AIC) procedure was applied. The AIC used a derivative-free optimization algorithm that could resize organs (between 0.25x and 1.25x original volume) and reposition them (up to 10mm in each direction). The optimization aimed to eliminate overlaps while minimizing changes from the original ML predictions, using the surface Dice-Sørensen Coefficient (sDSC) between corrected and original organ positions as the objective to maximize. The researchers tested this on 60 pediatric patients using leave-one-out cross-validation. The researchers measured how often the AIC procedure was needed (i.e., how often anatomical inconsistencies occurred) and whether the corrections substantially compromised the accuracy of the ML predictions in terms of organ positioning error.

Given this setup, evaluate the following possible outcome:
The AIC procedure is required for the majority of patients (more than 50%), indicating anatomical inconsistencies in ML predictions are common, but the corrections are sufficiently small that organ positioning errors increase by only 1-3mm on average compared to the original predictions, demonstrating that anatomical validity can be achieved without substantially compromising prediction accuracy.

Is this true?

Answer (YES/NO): NO